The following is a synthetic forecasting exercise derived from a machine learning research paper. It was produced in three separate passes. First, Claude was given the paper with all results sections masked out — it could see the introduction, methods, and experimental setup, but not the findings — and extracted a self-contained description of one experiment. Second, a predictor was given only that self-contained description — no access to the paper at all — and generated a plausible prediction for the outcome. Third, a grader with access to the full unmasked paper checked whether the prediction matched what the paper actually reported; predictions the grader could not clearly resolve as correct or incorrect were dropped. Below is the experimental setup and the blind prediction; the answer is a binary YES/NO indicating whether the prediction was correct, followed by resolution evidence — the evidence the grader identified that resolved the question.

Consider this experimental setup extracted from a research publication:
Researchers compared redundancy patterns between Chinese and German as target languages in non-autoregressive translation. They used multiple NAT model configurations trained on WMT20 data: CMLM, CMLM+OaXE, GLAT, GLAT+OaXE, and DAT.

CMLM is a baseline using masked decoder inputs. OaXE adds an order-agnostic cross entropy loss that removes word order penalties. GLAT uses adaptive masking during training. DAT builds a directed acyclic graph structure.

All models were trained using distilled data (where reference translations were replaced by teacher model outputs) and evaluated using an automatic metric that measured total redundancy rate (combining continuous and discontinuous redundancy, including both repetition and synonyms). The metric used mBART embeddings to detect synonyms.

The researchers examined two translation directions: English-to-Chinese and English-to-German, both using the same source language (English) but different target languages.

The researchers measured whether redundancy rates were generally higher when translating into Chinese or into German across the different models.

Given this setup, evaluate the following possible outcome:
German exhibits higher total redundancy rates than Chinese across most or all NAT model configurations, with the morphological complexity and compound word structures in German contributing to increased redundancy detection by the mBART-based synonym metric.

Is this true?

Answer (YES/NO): NO